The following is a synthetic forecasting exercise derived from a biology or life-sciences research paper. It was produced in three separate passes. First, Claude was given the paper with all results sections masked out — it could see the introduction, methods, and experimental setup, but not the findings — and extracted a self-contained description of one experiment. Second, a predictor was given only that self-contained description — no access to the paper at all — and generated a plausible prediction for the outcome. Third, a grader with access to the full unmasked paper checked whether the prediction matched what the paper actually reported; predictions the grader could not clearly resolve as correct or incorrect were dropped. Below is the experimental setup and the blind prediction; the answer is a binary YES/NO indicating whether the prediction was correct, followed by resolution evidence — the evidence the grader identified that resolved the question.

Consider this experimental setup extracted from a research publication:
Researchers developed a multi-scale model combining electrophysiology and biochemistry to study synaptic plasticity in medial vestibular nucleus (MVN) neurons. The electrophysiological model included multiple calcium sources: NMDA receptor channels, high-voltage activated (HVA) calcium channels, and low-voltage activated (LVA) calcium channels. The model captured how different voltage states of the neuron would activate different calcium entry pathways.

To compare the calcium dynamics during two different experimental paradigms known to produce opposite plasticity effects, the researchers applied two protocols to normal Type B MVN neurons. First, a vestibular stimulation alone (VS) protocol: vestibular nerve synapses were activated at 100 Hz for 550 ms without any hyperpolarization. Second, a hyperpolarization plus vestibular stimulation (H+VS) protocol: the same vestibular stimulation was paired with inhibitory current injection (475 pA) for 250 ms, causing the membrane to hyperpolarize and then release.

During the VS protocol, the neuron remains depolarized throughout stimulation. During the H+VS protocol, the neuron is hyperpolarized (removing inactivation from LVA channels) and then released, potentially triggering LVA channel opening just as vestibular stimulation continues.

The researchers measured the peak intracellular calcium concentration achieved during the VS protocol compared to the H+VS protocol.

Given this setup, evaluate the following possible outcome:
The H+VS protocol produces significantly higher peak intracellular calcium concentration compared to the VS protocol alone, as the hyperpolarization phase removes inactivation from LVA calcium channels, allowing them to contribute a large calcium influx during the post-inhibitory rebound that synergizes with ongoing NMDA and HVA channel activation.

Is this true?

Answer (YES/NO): YES